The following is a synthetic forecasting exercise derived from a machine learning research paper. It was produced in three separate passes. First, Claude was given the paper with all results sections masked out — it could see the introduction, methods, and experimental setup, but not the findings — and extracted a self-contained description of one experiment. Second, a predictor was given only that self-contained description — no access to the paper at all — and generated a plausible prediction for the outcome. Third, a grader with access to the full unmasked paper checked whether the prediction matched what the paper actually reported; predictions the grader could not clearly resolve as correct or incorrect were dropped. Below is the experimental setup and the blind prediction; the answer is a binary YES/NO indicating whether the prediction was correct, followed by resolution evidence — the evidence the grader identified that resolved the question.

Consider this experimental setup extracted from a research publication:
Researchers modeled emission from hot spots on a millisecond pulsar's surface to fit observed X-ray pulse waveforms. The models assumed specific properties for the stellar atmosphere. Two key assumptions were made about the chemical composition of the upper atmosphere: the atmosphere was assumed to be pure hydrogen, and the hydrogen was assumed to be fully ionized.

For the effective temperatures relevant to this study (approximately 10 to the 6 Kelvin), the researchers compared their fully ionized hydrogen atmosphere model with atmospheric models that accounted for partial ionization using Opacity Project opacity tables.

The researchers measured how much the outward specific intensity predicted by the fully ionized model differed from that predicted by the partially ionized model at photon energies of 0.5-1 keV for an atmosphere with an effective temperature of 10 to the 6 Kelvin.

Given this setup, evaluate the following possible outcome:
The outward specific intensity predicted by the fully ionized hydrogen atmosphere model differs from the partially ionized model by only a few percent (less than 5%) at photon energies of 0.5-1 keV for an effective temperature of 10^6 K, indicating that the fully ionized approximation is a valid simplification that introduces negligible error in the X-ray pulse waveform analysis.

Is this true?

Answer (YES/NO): YES